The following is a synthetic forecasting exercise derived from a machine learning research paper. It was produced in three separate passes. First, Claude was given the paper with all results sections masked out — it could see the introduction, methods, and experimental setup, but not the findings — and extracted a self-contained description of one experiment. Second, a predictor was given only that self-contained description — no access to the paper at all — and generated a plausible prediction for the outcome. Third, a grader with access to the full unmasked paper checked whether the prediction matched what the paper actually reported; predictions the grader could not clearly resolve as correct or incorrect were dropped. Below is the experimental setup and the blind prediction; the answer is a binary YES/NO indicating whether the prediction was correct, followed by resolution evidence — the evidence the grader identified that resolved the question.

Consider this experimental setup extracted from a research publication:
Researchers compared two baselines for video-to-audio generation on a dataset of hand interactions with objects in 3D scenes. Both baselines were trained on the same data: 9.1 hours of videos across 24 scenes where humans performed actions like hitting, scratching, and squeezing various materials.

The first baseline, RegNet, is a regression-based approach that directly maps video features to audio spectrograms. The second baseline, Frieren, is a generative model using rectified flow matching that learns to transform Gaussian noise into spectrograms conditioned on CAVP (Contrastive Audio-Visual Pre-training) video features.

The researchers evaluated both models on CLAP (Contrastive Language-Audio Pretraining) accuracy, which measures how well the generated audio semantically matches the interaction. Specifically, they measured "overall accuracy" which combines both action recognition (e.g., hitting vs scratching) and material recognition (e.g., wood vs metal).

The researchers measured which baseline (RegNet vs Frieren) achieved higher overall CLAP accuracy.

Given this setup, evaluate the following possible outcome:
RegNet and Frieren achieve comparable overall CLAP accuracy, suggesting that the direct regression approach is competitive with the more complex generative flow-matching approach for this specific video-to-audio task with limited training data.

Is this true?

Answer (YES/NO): NO